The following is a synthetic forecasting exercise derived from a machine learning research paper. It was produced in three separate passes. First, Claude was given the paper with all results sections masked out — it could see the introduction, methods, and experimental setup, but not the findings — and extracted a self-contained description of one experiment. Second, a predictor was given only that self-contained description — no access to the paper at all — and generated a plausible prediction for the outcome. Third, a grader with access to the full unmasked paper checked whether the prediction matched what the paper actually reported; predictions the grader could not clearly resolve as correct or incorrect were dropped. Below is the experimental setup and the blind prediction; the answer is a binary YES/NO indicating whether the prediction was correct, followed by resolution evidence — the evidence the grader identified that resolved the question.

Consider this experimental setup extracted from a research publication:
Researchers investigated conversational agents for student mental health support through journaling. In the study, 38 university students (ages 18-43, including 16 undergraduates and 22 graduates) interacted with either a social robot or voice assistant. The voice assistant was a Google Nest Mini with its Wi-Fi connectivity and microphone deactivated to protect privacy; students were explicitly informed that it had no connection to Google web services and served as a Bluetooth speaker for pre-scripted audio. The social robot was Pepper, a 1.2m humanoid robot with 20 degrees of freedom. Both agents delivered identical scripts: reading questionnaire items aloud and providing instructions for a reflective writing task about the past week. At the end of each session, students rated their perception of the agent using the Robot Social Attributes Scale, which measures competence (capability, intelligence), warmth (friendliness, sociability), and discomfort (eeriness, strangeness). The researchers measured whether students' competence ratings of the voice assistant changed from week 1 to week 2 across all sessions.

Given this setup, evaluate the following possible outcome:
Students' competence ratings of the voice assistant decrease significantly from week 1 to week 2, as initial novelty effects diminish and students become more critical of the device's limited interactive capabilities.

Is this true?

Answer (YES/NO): NO